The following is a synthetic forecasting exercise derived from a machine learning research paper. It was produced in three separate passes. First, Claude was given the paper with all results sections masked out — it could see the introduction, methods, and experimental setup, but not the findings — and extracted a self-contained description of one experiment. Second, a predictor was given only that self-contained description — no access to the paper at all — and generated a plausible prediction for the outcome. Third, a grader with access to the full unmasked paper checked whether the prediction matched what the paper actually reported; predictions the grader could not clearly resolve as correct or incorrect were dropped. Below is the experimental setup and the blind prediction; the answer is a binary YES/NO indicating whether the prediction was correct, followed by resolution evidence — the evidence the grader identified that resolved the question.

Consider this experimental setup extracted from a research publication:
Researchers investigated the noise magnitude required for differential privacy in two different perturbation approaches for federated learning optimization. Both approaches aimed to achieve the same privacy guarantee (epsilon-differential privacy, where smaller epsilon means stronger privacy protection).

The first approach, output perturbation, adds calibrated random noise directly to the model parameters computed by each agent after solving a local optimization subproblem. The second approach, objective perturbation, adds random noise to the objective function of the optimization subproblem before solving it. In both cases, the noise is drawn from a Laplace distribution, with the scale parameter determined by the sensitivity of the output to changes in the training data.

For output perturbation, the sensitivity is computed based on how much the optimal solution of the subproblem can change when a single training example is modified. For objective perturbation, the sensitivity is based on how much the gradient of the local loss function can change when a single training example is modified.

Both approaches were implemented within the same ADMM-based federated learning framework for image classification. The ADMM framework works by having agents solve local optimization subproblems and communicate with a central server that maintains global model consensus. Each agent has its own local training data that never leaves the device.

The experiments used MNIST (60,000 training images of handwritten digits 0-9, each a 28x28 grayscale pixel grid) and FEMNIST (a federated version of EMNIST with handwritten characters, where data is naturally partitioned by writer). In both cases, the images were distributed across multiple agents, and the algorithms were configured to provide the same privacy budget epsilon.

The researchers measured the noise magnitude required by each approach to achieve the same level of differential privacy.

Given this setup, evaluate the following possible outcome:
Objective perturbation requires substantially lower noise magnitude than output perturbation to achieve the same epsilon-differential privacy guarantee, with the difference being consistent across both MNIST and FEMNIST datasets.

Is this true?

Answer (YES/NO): NO